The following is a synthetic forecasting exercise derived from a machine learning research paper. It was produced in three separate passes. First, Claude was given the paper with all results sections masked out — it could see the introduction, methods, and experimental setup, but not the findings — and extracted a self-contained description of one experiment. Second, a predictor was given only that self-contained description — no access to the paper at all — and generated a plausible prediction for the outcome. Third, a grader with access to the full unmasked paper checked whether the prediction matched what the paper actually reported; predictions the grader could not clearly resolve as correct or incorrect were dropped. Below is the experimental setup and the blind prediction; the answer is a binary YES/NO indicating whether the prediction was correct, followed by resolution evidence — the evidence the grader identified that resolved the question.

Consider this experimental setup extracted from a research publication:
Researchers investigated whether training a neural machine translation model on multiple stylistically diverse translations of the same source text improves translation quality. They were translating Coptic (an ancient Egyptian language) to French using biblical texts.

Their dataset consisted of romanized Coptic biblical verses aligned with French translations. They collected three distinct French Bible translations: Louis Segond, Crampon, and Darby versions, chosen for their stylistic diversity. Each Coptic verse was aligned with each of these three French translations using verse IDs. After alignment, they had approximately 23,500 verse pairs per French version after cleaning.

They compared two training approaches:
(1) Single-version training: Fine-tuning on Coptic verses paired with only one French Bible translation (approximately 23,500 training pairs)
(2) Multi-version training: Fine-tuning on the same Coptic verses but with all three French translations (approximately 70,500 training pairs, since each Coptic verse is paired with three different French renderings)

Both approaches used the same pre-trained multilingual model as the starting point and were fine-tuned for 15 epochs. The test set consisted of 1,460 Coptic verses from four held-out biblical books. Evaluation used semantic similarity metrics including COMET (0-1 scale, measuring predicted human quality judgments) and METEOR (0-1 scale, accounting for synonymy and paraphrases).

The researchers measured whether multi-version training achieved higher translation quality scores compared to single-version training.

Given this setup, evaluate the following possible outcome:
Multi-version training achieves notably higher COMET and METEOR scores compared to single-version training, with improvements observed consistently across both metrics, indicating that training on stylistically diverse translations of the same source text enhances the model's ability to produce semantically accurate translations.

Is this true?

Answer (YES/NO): NO